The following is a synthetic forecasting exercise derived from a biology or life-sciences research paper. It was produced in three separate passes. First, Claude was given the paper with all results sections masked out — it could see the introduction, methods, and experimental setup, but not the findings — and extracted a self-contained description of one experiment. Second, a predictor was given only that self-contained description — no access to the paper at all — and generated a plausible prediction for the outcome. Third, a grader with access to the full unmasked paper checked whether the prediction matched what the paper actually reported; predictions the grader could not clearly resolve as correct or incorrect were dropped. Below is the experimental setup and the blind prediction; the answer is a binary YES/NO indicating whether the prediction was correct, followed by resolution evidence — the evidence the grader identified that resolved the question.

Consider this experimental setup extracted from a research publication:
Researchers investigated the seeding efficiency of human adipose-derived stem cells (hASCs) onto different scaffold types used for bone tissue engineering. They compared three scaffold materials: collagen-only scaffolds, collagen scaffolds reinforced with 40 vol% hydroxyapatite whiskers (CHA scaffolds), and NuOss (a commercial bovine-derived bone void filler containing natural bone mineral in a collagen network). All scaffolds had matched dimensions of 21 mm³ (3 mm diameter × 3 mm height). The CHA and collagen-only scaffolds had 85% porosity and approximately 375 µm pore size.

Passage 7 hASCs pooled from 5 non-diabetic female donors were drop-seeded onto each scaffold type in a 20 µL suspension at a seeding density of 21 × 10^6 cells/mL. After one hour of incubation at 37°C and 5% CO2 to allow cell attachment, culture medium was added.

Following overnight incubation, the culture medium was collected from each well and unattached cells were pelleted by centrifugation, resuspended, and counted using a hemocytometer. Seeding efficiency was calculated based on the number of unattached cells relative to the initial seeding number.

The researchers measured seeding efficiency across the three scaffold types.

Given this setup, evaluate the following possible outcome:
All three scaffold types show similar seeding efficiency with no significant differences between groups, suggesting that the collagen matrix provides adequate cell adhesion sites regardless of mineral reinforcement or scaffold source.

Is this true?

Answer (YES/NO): YES